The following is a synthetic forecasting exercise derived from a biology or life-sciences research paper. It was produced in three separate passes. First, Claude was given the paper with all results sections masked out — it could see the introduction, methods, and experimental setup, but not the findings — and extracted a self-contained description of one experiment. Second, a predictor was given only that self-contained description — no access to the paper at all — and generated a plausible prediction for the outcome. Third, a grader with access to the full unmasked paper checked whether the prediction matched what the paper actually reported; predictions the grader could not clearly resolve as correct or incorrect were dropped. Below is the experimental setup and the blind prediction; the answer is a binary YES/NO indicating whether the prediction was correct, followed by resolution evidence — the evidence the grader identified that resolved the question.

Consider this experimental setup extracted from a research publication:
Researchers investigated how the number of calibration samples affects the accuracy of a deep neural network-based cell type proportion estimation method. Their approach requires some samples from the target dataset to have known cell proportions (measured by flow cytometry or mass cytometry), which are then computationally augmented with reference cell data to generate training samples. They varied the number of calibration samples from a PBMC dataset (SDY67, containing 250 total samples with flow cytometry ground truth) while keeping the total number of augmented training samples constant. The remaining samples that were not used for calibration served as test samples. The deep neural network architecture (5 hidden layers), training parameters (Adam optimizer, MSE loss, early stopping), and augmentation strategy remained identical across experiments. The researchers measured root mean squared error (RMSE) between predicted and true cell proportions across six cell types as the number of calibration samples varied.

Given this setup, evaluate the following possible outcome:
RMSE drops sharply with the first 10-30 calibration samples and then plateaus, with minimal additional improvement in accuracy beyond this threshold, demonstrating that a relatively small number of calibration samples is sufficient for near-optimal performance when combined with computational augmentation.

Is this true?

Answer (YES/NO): NO